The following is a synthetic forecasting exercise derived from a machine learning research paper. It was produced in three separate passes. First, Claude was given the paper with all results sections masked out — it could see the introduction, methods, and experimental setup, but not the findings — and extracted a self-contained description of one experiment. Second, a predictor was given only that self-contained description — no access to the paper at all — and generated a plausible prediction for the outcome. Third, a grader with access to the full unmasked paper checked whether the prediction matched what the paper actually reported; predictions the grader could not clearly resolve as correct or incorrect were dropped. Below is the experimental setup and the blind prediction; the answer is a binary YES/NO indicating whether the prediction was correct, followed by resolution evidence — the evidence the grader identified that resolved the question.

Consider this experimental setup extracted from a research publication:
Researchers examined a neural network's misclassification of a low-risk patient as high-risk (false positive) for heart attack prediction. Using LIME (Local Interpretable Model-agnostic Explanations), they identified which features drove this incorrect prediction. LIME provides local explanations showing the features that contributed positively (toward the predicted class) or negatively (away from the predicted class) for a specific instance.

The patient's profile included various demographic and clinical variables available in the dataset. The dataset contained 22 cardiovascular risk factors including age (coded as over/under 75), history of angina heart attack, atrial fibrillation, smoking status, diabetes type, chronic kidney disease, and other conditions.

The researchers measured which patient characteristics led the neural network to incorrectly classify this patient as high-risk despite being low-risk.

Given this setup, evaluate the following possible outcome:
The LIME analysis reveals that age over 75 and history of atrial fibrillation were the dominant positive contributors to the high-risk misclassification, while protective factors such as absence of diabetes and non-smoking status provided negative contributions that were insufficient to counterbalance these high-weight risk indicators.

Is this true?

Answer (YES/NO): NO